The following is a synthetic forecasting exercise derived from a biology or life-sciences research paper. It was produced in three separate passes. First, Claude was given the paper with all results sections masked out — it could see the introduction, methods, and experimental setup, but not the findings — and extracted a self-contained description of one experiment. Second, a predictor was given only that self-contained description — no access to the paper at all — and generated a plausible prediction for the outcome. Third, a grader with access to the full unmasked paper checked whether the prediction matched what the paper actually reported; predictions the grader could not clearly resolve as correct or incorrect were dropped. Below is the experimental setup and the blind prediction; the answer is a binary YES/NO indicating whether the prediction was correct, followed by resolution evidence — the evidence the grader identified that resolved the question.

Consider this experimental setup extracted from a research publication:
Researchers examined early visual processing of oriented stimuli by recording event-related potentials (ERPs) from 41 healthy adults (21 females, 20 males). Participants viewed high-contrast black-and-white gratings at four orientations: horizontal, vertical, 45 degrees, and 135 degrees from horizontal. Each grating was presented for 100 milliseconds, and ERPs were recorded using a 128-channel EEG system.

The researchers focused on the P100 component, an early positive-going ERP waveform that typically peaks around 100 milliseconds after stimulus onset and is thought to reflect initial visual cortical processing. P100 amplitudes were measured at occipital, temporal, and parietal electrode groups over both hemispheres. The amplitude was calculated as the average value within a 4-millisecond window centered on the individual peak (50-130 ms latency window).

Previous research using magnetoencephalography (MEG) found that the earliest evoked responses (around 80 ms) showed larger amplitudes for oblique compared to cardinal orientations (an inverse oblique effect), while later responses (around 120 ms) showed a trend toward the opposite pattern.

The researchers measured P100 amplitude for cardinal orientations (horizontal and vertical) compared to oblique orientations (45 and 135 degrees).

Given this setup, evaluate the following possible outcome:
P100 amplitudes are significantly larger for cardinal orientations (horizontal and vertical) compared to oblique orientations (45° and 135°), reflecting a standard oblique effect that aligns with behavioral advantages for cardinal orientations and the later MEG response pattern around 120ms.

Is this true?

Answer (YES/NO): NO